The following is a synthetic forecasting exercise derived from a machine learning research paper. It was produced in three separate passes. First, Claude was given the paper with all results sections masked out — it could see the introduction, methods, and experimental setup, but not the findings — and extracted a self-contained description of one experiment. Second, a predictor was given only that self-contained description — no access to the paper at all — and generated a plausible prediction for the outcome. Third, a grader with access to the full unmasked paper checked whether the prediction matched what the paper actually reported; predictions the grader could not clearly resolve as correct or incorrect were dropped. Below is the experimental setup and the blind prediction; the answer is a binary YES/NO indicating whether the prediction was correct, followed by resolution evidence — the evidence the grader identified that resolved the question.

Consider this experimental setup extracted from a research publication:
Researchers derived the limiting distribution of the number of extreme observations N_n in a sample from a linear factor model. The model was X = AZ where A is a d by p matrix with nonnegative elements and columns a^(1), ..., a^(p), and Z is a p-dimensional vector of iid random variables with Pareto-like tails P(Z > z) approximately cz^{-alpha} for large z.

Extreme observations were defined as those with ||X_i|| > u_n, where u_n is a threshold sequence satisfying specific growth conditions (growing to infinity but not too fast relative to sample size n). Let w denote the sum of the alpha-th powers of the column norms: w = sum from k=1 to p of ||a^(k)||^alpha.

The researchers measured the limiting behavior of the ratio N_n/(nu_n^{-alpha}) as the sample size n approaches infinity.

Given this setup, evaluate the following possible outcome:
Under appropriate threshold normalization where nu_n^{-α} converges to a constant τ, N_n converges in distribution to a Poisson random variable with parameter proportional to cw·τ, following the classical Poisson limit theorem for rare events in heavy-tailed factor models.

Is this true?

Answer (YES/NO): NO